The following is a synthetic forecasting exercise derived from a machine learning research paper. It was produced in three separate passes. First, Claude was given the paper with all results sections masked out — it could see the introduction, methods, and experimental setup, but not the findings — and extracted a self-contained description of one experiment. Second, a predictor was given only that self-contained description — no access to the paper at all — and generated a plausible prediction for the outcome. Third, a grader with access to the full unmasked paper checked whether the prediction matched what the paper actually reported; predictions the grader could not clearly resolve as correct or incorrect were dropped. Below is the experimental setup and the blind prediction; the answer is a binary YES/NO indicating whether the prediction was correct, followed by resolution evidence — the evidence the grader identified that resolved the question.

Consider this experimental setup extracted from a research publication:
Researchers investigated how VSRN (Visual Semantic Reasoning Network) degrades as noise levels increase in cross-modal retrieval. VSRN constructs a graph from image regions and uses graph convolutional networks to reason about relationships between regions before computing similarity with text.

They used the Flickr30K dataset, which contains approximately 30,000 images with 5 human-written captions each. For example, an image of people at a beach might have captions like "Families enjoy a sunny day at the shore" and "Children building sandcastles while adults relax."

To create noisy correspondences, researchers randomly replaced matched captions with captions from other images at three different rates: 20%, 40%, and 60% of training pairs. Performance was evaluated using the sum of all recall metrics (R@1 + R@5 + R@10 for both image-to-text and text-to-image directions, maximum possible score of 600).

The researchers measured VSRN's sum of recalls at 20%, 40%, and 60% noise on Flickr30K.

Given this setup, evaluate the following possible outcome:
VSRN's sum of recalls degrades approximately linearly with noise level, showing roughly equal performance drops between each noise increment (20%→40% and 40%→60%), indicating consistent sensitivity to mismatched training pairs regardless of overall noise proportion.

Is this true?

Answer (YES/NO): NO